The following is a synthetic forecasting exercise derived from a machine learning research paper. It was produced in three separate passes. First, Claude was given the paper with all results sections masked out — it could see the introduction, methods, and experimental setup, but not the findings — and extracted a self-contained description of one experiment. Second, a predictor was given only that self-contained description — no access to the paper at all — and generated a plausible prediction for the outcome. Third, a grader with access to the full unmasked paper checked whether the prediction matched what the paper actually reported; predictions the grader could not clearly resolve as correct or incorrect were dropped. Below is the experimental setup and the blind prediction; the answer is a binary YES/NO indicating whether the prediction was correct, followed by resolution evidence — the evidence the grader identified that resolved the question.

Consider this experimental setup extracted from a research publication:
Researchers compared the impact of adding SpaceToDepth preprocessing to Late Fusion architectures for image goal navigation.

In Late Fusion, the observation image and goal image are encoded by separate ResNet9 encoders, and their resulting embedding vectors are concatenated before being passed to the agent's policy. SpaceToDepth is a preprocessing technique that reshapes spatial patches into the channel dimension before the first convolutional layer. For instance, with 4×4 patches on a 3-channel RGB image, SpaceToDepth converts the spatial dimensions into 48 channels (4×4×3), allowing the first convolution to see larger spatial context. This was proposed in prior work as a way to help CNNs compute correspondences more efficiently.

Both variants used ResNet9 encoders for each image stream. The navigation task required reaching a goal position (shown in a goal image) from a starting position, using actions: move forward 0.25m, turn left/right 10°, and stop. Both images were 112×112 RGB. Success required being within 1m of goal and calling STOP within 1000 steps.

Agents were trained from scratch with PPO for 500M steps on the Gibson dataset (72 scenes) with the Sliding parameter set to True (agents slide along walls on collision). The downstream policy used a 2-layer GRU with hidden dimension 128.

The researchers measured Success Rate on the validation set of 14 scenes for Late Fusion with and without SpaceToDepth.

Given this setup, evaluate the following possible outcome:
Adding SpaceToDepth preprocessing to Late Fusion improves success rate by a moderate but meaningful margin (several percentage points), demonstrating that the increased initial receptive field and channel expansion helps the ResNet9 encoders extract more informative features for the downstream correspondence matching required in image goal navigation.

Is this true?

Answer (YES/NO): NO